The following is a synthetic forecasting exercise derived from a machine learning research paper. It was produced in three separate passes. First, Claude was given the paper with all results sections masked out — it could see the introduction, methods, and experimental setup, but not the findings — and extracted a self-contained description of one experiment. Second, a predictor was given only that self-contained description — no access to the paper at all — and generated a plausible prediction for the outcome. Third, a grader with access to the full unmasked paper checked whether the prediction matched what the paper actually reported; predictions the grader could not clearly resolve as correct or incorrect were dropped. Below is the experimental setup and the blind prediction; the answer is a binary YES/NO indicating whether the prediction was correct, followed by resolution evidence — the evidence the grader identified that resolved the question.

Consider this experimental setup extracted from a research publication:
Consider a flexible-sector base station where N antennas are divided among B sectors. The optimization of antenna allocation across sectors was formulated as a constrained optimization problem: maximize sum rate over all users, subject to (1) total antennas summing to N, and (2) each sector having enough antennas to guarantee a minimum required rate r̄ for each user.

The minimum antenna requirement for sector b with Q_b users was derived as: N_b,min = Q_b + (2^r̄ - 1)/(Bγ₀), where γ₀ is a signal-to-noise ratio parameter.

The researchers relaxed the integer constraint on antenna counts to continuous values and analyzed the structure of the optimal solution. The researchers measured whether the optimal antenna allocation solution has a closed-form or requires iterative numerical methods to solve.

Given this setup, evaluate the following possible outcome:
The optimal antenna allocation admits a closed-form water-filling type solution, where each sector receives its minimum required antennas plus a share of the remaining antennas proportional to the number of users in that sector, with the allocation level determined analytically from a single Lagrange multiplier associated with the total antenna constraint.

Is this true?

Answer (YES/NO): NO